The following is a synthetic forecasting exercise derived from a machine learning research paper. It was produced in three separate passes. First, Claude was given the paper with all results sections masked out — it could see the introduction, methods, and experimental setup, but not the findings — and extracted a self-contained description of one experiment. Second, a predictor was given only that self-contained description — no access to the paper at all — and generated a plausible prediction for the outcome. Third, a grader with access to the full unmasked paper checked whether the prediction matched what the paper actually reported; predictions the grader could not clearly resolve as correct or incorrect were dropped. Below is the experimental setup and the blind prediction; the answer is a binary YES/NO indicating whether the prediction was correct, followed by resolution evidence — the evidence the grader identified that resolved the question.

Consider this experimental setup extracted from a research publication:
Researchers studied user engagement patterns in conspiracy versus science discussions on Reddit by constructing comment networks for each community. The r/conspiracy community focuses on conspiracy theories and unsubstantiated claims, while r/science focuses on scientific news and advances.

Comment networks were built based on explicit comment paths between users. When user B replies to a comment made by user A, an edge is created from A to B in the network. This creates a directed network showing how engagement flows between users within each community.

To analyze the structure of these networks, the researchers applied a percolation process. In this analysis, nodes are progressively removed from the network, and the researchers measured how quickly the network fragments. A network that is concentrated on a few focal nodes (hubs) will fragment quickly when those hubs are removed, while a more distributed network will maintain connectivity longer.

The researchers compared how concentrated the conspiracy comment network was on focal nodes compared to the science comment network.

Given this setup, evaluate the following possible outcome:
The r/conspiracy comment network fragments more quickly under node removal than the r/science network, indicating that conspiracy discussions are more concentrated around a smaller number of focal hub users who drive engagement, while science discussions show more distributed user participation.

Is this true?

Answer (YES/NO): NO